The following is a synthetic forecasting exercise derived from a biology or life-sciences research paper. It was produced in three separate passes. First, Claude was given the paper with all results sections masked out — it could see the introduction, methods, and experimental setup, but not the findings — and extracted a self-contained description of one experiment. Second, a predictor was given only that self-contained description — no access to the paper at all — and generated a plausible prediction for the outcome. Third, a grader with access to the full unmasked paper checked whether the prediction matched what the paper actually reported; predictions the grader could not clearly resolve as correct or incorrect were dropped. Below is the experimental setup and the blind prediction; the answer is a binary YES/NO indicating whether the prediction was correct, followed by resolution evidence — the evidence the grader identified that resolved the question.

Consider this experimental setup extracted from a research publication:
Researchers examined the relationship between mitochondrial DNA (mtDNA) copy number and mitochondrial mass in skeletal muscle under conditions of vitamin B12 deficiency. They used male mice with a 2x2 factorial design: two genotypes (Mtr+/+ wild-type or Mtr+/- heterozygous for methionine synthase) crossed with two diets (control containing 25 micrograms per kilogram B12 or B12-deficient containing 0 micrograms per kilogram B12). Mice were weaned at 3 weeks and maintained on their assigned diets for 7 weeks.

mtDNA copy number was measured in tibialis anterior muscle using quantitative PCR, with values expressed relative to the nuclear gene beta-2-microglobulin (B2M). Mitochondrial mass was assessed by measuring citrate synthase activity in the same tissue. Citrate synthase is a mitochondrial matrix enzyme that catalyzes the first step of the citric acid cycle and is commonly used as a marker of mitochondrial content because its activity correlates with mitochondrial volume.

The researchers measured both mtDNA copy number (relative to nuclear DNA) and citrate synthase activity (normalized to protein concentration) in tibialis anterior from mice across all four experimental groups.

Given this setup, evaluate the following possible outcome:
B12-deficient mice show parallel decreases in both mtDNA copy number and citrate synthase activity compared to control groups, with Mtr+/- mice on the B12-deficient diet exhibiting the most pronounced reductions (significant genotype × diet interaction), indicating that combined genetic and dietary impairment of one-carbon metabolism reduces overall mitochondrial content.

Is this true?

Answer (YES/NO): NO